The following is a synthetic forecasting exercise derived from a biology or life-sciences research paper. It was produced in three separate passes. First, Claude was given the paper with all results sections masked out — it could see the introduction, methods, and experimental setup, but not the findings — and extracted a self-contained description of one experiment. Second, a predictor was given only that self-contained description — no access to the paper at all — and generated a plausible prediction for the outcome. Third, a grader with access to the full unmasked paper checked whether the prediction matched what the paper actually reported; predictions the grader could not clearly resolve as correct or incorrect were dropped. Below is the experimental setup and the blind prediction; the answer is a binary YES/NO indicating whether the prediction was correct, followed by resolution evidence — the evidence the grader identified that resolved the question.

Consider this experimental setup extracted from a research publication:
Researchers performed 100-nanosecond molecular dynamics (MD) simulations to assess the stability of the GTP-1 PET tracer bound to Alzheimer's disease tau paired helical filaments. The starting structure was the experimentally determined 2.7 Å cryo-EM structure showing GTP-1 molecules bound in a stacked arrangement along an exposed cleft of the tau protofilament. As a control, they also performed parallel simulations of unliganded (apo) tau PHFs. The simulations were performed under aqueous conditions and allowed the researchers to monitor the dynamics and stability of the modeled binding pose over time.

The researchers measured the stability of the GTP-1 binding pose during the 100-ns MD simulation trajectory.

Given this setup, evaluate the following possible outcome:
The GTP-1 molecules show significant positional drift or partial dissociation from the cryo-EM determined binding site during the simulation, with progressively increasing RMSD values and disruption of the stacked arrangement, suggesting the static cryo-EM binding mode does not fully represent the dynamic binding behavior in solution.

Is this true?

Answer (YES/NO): NO